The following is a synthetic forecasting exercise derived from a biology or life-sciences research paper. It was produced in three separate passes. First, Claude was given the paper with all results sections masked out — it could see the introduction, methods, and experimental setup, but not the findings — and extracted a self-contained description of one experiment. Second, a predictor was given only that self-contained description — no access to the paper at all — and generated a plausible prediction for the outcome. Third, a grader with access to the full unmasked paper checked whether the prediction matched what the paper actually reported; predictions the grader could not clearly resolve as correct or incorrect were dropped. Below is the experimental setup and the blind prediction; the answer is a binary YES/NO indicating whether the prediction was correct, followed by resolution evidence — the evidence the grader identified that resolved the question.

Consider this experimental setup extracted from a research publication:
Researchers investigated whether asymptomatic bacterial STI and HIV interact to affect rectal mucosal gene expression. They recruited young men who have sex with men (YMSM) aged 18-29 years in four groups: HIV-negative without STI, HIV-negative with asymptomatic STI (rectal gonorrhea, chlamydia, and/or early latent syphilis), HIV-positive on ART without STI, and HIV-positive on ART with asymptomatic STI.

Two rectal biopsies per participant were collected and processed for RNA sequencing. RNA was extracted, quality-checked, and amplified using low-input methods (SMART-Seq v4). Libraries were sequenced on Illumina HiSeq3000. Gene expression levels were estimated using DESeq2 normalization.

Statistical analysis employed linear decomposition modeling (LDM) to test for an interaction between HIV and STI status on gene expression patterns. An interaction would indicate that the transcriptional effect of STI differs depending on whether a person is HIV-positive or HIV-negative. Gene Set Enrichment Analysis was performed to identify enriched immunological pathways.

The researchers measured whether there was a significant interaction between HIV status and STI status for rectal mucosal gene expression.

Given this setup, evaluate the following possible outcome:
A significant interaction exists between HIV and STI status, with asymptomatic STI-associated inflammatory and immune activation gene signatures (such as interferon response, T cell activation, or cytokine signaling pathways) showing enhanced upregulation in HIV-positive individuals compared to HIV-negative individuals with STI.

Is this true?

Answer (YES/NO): YES